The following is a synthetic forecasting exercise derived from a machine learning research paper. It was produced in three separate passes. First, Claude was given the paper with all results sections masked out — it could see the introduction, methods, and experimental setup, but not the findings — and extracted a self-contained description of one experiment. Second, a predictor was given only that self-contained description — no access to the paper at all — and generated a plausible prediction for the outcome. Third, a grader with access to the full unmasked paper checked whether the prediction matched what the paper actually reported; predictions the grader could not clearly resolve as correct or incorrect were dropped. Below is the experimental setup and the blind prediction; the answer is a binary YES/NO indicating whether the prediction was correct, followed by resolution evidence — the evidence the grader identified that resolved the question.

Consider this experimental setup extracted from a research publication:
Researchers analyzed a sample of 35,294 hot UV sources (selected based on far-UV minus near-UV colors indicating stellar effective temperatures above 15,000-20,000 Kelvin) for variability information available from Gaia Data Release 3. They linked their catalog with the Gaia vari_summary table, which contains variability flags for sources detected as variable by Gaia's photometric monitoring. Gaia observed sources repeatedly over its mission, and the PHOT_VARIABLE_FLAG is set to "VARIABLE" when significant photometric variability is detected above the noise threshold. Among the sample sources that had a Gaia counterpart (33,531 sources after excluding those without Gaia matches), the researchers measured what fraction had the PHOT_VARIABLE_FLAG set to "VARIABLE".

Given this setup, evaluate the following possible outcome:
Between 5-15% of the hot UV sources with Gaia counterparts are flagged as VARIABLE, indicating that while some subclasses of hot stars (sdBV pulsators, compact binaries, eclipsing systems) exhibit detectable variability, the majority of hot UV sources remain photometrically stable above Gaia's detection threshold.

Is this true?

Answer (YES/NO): YES